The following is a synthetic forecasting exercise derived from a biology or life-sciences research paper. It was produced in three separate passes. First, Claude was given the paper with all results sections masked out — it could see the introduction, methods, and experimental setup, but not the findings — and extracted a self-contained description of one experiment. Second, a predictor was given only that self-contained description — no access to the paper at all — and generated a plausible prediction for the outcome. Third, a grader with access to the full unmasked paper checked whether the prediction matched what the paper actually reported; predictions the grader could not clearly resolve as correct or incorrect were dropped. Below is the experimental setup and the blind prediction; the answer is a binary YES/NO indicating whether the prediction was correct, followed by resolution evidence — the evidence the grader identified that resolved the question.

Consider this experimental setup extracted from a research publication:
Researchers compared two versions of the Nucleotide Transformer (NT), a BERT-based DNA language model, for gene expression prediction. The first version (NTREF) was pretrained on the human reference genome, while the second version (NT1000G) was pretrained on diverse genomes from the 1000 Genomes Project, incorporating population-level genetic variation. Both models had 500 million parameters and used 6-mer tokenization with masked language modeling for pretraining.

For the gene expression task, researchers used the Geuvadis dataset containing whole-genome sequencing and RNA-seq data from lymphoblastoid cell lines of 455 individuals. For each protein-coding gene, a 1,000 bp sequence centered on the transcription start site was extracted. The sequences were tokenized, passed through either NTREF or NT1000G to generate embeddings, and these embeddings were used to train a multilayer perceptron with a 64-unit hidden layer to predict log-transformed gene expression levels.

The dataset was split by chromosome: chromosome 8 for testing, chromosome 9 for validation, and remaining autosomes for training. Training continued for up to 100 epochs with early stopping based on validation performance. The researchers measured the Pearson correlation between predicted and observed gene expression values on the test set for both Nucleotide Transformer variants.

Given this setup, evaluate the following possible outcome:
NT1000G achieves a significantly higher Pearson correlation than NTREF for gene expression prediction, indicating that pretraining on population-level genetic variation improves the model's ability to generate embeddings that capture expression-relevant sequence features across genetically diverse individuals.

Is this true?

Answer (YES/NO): NO